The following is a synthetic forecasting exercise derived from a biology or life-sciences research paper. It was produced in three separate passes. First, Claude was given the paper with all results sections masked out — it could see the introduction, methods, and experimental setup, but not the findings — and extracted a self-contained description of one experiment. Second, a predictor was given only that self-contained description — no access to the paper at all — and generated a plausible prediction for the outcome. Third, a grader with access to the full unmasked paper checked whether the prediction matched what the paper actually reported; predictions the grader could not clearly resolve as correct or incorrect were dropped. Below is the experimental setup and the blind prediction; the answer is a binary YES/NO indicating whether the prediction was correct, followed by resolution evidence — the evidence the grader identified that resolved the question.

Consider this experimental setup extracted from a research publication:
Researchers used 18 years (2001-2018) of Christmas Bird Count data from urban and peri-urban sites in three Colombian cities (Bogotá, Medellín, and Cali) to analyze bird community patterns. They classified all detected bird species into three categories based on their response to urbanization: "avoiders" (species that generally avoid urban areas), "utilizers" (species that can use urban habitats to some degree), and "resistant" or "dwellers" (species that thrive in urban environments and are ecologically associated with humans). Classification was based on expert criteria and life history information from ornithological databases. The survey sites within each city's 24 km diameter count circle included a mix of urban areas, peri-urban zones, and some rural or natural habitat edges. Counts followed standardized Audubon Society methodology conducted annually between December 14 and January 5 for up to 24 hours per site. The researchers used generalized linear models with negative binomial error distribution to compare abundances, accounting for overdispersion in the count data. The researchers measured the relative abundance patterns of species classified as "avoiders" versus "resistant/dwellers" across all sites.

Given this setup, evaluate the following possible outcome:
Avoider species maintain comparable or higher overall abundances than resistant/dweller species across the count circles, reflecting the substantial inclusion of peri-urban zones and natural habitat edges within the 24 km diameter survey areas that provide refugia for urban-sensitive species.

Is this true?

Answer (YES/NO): NO